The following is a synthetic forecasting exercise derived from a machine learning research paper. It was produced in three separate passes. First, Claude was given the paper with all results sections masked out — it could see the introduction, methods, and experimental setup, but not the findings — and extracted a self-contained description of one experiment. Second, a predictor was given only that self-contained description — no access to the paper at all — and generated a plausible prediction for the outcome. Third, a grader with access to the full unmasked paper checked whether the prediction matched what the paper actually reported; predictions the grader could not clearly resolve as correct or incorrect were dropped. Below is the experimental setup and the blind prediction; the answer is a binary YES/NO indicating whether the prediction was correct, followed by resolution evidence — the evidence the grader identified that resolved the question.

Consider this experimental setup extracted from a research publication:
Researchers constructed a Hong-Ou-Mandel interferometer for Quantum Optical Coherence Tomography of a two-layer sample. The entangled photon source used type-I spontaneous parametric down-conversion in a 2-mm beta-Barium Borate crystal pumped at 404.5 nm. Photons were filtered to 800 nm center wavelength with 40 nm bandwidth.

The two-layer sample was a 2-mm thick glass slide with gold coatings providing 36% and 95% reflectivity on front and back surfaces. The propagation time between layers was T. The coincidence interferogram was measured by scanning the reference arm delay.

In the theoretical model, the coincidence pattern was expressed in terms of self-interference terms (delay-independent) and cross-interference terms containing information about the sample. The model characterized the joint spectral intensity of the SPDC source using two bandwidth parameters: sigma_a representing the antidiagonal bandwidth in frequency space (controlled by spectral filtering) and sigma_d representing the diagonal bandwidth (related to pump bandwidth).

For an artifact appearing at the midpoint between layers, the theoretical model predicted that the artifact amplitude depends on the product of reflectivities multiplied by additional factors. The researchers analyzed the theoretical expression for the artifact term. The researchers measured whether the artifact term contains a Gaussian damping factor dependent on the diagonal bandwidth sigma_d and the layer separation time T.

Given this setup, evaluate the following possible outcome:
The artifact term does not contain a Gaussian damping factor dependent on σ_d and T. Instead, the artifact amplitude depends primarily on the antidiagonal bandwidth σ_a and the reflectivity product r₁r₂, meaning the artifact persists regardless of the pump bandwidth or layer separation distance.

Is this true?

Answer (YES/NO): NO